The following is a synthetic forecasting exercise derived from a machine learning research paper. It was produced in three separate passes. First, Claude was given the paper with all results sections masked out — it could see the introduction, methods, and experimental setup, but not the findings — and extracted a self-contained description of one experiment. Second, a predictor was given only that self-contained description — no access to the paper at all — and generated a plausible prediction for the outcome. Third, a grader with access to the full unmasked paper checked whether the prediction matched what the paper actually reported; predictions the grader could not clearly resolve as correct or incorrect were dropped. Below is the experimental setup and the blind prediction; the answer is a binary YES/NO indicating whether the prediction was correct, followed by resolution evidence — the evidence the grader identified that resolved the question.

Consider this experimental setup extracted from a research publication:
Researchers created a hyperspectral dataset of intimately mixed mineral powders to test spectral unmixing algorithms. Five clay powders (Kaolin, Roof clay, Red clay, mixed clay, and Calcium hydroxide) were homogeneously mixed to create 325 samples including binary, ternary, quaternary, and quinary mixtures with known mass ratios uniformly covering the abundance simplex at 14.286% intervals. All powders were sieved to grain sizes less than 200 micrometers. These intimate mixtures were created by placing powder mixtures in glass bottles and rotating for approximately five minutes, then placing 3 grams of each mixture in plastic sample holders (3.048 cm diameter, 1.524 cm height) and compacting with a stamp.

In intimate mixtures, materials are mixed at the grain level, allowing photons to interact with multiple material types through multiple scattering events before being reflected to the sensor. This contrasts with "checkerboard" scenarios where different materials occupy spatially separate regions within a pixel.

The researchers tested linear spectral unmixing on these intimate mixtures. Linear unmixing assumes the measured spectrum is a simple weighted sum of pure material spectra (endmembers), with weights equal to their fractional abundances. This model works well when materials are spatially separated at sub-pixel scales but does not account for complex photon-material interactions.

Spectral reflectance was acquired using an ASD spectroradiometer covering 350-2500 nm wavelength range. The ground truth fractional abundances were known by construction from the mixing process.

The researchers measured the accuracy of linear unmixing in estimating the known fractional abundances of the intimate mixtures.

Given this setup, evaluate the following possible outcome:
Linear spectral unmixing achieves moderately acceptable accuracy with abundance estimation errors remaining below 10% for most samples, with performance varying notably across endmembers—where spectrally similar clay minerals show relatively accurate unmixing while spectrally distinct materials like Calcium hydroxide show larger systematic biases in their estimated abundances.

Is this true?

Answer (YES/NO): NO